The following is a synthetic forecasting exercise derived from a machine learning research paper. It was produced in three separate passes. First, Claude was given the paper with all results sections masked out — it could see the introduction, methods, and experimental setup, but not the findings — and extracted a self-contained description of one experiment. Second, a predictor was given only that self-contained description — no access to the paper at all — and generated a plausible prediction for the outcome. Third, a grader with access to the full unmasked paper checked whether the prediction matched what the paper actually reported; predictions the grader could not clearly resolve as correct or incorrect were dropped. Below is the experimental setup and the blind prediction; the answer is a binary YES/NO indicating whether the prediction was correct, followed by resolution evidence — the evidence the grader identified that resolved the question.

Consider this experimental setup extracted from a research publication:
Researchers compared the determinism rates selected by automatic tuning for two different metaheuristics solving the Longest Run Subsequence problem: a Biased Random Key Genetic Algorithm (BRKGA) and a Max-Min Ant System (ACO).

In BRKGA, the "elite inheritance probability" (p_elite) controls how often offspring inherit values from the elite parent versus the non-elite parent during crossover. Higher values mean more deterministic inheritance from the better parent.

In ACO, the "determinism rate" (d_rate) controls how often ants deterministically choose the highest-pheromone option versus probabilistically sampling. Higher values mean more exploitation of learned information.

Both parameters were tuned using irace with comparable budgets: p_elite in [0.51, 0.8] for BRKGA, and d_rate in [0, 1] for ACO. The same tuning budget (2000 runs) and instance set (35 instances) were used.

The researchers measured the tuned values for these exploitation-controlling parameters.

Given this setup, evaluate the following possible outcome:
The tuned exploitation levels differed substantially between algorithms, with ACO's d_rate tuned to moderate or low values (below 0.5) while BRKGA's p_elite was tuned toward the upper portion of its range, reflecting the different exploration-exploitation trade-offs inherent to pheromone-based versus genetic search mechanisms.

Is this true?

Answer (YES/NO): NO